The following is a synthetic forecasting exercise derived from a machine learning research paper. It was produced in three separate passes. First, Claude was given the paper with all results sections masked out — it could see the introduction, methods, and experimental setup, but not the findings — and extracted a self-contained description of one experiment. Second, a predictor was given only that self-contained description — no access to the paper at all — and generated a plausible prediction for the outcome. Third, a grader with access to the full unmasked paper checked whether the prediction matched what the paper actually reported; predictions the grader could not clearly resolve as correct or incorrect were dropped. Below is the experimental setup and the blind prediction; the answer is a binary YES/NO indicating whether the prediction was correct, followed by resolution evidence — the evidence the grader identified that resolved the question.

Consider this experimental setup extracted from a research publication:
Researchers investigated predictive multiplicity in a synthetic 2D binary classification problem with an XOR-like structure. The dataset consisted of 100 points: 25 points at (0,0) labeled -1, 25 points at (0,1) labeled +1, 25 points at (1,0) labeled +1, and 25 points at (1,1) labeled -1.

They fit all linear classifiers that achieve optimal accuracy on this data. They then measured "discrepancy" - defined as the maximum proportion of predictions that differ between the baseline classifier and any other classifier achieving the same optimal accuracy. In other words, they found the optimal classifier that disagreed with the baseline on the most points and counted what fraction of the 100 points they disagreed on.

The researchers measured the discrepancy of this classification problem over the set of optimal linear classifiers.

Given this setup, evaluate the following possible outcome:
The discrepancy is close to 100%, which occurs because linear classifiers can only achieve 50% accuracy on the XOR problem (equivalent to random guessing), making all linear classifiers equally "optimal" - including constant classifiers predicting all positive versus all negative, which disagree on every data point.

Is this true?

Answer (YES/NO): NO